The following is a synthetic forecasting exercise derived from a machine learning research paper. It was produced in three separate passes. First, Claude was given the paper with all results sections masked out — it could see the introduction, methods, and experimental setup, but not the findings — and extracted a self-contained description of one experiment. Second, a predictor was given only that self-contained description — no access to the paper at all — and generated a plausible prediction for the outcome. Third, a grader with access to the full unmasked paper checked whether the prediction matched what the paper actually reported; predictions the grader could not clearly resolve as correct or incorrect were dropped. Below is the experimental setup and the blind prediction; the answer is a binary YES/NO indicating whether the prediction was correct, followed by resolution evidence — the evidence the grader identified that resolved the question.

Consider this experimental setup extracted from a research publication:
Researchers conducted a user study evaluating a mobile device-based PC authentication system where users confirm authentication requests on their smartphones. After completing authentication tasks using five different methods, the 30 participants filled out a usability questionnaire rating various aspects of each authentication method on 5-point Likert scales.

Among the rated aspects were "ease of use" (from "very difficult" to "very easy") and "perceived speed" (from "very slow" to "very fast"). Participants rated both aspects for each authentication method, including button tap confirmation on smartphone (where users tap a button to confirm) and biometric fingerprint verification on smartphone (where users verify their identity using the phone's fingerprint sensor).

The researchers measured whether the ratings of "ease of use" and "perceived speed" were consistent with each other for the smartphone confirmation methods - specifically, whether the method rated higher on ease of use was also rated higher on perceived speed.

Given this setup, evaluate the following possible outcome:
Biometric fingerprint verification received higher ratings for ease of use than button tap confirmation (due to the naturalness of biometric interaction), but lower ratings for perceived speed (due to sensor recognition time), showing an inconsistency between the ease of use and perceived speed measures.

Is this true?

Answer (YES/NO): NO